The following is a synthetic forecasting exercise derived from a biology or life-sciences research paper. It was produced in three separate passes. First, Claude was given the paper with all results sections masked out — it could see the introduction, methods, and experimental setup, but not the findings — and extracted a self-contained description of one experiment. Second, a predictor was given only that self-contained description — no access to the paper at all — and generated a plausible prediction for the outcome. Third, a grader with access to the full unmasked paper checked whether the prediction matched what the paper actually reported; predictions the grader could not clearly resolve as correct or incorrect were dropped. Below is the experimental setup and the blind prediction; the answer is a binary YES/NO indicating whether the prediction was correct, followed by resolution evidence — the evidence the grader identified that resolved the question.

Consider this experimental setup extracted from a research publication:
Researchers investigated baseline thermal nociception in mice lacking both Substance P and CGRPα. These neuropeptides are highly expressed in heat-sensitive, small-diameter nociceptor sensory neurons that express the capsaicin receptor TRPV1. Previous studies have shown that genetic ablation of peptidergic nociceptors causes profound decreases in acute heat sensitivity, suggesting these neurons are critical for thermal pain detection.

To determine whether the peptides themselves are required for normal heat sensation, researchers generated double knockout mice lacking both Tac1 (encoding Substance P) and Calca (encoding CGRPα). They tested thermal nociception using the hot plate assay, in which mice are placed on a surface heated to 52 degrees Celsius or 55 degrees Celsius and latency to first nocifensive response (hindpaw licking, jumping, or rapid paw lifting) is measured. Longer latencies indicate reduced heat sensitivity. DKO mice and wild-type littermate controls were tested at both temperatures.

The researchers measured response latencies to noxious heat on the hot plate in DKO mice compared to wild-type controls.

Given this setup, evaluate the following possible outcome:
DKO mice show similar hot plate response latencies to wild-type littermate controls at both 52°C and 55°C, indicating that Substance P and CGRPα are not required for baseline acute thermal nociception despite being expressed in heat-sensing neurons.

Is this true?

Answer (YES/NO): YES